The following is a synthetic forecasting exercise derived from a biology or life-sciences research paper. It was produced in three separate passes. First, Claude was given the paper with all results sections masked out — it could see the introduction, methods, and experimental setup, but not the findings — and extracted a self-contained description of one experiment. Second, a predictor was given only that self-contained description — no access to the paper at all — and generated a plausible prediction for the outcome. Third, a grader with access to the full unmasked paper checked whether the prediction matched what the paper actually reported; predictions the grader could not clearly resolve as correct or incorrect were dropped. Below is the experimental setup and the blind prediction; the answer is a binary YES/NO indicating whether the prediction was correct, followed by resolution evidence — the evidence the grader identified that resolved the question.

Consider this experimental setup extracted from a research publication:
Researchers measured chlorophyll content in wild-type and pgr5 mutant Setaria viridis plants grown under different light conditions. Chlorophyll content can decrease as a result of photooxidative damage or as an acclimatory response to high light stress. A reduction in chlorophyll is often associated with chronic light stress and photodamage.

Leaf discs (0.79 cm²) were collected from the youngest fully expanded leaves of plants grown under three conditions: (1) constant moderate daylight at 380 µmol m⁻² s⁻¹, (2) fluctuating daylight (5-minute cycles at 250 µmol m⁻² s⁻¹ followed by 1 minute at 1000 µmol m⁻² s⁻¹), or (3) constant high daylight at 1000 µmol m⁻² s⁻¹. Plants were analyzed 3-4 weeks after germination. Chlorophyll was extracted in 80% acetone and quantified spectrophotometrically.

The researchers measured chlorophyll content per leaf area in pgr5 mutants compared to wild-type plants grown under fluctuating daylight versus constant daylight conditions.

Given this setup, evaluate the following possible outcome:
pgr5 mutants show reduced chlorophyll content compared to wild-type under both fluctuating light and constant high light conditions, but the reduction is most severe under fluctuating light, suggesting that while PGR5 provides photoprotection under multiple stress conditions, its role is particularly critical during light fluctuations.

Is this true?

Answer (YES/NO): NO